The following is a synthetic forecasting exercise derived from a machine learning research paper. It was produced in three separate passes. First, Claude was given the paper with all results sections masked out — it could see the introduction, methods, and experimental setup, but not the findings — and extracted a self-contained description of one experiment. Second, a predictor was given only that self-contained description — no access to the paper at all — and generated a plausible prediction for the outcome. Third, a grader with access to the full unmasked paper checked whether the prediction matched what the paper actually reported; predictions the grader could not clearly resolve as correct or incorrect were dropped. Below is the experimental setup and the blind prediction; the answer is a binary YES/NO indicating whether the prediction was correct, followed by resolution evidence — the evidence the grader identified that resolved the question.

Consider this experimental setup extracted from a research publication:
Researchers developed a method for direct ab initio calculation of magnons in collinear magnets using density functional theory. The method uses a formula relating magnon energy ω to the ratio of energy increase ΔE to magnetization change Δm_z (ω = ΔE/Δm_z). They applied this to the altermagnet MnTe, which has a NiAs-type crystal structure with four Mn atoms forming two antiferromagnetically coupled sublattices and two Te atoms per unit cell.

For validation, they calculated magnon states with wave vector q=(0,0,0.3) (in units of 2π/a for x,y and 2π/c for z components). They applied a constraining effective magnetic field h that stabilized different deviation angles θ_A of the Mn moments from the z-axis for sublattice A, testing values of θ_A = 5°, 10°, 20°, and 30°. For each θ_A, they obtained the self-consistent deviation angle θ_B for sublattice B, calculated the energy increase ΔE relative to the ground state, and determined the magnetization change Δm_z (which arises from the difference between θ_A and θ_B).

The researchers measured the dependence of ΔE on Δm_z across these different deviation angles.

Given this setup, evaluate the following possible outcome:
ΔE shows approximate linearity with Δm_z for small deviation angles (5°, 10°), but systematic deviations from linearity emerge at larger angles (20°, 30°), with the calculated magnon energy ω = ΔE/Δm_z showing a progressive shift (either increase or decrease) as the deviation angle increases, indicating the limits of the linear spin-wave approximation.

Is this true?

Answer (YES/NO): NO